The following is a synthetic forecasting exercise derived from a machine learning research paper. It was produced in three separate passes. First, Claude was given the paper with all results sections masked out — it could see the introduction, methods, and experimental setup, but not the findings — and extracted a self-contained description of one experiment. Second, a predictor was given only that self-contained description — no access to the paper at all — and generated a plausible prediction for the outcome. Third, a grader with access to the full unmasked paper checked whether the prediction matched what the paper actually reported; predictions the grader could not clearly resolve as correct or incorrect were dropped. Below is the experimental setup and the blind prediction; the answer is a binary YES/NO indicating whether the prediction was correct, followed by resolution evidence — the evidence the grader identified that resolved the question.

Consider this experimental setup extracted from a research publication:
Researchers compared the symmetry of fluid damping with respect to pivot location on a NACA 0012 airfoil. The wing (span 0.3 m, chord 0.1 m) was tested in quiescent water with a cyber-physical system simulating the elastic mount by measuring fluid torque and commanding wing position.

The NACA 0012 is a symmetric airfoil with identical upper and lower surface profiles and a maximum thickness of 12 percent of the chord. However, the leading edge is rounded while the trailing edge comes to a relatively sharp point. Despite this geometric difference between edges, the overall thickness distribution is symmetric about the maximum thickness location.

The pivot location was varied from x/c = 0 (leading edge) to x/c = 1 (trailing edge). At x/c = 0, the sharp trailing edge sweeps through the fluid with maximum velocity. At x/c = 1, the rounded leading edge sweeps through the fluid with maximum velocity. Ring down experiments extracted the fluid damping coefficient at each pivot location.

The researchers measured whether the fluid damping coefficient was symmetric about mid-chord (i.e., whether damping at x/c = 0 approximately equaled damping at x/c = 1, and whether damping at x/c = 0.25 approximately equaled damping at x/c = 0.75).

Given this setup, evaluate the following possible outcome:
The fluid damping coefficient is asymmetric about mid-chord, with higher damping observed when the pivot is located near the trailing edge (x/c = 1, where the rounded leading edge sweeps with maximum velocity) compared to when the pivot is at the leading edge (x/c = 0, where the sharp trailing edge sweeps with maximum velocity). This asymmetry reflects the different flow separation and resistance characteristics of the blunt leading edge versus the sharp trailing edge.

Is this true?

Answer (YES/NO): NO